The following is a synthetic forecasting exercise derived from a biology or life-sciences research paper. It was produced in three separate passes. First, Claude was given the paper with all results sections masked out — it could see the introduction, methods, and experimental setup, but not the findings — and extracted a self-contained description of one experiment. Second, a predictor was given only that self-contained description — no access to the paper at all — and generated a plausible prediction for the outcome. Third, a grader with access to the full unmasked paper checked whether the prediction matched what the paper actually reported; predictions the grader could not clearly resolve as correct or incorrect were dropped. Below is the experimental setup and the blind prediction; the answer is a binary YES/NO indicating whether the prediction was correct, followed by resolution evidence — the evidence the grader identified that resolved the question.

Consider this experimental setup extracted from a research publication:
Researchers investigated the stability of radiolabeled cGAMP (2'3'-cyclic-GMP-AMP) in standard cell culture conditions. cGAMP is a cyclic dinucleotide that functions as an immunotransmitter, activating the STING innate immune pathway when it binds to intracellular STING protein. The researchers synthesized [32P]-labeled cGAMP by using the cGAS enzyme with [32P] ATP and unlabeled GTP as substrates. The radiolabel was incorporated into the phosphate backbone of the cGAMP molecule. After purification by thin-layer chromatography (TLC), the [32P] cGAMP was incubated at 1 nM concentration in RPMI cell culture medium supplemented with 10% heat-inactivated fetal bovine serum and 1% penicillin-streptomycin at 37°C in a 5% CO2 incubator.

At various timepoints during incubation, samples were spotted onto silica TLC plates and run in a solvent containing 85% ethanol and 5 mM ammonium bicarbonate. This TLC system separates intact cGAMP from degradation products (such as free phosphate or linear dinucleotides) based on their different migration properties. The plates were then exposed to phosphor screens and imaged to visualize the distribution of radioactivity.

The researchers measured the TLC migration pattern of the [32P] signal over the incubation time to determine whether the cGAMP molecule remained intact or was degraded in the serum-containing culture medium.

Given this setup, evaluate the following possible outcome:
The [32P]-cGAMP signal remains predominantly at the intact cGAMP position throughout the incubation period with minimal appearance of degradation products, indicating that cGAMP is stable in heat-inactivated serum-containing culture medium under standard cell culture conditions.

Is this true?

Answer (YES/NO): NO